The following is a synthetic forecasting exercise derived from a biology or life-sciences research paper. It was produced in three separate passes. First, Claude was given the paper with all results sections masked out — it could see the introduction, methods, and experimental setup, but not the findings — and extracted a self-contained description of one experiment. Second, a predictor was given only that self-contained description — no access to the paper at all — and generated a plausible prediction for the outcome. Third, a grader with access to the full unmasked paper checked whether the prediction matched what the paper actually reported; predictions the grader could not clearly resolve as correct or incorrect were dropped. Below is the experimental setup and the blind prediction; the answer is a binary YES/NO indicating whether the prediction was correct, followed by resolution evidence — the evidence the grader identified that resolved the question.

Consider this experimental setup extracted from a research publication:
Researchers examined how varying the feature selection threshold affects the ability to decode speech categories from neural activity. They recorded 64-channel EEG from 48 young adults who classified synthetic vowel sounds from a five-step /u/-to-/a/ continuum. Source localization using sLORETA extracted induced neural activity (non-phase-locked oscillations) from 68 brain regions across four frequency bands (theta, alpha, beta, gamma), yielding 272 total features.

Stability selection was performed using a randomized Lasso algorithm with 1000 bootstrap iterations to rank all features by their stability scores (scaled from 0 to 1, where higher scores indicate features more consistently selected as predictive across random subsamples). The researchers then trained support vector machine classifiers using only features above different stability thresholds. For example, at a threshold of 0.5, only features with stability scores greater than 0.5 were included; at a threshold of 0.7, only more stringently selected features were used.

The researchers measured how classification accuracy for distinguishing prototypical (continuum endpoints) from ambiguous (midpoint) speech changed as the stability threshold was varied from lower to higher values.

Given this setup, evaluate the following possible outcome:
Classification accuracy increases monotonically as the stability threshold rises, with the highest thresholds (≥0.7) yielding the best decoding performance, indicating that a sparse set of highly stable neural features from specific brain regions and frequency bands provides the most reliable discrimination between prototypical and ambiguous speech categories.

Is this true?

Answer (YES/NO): NO